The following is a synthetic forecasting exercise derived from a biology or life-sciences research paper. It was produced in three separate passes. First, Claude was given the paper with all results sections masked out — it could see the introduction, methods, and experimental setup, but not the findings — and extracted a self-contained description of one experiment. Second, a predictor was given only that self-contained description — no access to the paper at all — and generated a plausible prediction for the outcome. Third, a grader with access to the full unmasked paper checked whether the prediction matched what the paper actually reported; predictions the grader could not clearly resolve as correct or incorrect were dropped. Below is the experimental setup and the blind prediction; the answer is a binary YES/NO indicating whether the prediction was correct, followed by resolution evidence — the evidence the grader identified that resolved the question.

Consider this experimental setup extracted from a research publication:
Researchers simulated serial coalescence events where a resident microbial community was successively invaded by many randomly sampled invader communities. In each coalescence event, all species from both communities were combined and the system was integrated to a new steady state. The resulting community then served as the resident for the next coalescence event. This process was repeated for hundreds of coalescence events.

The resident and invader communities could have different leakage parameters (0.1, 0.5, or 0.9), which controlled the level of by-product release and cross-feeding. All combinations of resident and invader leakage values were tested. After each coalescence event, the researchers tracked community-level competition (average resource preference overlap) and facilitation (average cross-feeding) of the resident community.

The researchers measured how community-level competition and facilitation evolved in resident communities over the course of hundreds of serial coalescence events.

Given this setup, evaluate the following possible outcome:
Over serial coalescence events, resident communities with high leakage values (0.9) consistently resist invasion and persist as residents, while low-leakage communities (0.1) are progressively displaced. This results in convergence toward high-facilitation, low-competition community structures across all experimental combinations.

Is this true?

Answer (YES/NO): NO